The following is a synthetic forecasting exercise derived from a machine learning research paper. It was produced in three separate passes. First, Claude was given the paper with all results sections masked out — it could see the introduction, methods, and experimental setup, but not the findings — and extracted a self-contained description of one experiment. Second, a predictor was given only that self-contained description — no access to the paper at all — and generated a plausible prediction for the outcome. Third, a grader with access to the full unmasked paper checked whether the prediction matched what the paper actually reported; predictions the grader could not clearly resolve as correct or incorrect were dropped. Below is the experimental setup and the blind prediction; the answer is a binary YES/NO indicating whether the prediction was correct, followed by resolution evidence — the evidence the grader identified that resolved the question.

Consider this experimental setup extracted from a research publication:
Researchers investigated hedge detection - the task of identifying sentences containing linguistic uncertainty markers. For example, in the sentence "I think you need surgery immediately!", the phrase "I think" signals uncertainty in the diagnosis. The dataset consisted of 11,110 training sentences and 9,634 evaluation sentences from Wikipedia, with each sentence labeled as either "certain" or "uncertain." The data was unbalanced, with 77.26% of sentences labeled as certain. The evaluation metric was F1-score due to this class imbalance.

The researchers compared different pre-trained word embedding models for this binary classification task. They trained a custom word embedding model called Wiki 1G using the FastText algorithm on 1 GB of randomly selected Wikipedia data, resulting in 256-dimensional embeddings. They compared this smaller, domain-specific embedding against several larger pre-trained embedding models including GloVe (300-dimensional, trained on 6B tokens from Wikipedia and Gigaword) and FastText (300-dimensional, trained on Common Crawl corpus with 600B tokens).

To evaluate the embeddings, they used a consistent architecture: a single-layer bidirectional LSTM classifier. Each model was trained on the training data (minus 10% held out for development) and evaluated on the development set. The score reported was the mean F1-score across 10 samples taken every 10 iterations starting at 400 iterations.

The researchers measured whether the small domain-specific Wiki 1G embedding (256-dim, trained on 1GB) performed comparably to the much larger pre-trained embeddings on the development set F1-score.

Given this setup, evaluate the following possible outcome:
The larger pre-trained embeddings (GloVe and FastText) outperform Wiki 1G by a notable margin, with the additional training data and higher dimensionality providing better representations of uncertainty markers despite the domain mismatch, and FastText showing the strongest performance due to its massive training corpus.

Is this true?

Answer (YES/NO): NO